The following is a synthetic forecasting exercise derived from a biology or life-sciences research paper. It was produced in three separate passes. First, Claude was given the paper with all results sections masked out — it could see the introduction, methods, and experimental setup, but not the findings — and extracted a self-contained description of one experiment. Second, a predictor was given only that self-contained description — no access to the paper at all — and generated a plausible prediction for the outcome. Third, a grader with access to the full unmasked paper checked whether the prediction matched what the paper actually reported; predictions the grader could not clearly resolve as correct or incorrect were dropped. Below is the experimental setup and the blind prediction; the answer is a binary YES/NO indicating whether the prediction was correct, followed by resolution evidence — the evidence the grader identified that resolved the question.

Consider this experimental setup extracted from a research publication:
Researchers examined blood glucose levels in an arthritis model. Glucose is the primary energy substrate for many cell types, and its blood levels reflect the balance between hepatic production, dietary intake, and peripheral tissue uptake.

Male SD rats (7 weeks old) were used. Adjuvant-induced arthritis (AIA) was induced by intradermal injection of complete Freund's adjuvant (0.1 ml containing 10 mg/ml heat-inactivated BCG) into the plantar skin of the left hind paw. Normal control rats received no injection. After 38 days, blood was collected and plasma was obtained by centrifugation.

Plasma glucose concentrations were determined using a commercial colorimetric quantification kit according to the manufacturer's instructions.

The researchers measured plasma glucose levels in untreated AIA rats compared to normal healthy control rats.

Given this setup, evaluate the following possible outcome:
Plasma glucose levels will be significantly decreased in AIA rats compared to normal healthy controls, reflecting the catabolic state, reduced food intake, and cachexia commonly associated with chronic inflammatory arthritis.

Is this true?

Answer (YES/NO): NO